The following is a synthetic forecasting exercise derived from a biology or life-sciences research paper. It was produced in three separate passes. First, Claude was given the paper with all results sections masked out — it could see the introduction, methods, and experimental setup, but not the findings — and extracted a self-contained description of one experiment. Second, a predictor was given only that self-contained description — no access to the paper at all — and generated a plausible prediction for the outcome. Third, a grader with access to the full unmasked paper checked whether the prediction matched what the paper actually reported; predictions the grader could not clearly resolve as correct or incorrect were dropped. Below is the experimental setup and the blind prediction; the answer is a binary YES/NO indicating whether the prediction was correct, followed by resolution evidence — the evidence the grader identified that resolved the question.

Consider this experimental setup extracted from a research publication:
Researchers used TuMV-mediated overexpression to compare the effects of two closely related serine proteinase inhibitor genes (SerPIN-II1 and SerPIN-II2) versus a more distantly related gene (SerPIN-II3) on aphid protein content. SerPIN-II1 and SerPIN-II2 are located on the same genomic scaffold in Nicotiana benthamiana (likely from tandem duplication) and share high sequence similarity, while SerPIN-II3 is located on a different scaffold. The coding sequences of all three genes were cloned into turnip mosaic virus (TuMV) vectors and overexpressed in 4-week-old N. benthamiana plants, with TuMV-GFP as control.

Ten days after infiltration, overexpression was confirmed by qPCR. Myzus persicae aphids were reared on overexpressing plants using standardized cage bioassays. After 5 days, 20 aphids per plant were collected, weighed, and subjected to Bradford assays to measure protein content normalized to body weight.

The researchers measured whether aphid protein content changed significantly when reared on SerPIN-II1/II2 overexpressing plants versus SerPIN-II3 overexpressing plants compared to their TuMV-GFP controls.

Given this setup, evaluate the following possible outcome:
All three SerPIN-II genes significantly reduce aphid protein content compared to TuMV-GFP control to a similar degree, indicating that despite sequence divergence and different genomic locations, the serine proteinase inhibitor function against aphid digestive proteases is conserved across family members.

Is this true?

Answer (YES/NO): NO